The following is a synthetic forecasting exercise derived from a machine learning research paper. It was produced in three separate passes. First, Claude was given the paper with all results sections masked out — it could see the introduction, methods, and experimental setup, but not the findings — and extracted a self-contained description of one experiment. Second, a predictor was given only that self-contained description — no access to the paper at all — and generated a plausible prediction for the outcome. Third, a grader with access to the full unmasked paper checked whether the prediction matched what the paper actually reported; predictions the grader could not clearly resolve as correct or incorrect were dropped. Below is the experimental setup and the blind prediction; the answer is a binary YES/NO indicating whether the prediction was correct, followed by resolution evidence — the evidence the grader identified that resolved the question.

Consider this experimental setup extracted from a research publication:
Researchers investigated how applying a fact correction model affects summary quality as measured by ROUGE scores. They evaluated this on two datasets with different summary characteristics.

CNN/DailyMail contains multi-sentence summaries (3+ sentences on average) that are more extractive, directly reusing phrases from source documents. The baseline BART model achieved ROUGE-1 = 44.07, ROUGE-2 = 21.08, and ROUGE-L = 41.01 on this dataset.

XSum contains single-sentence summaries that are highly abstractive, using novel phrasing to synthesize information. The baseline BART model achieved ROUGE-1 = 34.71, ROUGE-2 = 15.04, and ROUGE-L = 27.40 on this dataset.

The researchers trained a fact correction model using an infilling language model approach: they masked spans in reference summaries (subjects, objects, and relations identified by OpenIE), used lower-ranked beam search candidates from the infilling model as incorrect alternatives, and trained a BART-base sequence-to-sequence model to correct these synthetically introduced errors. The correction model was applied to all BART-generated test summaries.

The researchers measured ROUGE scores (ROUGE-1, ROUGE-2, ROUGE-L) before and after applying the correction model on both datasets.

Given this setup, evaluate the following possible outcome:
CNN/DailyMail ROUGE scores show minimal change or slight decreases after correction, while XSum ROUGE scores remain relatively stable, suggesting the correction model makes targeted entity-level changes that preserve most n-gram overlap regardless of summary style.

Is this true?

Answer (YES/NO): YES